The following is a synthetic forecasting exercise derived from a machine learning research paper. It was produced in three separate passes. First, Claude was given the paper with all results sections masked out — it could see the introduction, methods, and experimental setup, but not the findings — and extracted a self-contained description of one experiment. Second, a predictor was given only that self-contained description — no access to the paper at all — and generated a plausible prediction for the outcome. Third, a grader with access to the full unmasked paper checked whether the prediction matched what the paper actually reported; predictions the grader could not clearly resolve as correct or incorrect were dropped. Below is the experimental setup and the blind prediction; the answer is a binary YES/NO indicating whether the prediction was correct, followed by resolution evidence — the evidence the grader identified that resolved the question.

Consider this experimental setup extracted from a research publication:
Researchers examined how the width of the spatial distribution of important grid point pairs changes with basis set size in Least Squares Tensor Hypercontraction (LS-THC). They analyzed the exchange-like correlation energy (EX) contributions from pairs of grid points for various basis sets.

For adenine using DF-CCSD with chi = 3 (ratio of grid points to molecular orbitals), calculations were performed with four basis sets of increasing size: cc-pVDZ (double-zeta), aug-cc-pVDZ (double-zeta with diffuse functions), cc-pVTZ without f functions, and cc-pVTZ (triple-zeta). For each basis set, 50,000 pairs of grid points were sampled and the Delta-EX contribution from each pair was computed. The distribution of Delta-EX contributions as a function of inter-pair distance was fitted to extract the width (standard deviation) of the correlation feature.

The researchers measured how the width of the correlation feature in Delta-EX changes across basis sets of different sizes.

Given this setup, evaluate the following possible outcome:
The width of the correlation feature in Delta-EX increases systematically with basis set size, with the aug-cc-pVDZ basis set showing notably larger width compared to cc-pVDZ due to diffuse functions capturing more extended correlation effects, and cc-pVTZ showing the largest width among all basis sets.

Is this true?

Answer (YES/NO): NO